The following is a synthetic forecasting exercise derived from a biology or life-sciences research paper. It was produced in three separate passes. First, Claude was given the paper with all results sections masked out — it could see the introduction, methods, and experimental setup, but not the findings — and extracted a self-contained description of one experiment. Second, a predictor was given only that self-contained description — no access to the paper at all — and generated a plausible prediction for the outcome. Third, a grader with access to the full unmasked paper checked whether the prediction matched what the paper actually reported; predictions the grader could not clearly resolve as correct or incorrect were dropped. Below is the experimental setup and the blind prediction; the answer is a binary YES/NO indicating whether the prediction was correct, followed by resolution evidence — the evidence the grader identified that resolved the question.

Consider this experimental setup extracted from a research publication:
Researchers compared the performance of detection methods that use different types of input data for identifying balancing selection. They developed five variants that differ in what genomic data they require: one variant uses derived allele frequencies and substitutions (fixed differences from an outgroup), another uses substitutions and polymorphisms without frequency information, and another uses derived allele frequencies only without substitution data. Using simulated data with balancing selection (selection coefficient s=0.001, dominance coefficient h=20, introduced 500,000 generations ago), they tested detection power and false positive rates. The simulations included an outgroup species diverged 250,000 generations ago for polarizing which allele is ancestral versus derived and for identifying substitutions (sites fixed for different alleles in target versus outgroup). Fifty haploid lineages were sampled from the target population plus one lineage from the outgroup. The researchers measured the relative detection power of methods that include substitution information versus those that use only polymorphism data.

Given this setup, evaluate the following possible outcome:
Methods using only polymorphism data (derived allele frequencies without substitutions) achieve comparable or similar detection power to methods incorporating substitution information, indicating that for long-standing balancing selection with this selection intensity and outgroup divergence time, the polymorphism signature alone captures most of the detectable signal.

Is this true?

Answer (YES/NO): NO